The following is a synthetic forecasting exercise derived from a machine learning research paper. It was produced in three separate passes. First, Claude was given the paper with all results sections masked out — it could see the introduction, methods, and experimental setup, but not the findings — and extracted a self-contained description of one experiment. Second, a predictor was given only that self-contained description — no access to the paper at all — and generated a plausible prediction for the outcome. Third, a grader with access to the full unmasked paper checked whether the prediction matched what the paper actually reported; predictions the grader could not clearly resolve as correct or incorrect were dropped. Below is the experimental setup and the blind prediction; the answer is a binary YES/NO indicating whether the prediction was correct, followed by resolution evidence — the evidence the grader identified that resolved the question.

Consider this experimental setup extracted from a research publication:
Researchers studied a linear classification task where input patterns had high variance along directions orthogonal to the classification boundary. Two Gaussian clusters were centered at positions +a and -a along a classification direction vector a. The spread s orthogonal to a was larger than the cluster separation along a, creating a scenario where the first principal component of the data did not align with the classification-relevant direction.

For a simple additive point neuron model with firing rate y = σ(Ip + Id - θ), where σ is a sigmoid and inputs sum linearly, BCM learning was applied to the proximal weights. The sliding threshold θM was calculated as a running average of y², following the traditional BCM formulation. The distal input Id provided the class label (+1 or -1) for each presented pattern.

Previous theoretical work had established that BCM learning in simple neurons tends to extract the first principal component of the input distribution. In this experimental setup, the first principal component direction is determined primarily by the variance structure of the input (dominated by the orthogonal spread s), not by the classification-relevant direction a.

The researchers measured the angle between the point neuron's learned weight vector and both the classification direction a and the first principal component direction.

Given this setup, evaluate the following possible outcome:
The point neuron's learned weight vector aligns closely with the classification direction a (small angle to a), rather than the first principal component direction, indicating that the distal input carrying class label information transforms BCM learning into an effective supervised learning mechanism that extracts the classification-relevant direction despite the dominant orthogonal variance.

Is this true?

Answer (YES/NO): NO